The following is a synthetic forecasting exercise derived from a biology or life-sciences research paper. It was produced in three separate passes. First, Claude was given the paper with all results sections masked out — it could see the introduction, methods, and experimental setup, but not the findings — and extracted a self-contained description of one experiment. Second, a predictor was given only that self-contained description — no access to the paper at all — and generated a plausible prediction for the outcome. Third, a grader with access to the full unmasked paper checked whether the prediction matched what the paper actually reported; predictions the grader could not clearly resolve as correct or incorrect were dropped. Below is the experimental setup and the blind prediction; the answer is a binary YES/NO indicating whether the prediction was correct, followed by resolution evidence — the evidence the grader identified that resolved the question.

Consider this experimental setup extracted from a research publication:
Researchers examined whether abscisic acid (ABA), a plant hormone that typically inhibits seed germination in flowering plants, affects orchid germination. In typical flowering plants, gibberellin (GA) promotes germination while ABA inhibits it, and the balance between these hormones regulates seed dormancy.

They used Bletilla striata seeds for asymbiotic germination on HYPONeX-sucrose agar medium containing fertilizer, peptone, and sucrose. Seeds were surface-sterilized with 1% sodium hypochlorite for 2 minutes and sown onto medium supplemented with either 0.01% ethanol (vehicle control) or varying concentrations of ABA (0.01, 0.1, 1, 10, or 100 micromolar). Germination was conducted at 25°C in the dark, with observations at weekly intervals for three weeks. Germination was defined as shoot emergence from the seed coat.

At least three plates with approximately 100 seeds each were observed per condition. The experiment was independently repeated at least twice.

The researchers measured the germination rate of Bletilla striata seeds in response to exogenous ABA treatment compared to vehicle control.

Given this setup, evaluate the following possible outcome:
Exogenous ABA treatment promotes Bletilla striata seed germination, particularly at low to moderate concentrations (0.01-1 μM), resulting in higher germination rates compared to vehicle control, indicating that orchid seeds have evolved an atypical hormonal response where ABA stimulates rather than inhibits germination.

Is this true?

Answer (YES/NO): NO